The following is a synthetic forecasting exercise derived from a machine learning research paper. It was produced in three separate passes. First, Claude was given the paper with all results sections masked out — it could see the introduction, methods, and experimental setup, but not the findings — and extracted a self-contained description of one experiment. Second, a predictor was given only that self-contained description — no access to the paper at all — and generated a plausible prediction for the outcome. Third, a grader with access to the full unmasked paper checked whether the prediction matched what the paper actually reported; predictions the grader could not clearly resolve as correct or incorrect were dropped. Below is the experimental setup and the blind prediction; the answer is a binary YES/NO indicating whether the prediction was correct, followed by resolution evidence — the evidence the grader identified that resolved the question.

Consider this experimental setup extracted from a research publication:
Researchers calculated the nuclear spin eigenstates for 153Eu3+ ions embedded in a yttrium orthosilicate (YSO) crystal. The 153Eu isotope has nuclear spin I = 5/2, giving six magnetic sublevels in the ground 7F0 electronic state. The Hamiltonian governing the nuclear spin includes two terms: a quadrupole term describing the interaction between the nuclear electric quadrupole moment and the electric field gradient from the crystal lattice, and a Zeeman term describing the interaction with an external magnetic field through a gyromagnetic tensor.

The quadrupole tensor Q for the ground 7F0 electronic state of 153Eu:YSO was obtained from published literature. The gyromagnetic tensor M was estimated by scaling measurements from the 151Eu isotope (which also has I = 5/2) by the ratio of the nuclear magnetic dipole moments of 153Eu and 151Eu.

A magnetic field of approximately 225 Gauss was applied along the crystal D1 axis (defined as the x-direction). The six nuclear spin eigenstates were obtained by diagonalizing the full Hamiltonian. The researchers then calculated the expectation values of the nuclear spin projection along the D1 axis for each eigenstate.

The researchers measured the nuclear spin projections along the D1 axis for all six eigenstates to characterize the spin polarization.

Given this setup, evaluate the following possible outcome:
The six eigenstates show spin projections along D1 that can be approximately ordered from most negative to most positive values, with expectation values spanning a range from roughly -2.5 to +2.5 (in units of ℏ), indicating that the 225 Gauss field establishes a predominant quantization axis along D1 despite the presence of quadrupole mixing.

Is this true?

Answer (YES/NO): NO